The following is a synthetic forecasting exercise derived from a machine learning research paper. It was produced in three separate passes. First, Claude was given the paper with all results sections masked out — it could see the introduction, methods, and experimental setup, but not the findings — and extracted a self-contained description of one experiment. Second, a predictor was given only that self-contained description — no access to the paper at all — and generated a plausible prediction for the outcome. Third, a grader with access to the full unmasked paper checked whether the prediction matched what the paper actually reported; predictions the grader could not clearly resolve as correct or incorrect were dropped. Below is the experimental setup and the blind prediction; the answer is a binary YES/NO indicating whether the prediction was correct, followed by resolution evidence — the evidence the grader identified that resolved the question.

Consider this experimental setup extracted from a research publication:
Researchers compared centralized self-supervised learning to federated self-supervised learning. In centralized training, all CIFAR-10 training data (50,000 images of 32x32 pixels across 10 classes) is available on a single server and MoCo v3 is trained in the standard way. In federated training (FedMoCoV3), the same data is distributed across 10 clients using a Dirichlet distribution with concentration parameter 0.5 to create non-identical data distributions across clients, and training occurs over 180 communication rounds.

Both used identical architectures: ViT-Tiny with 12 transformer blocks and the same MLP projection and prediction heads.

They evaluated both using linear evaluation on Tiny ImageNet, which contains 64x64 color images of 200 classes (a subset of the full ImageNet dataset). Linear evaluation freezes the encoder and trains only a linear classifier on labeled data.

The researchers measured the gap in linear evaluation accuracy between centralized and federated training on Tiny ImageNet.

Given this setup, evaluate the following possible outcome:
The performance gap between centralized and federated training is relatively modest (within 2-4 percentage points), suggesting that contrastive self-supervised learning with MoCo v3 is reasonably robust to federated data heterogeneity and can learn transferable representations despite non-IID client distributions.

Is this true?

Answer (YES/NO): NO